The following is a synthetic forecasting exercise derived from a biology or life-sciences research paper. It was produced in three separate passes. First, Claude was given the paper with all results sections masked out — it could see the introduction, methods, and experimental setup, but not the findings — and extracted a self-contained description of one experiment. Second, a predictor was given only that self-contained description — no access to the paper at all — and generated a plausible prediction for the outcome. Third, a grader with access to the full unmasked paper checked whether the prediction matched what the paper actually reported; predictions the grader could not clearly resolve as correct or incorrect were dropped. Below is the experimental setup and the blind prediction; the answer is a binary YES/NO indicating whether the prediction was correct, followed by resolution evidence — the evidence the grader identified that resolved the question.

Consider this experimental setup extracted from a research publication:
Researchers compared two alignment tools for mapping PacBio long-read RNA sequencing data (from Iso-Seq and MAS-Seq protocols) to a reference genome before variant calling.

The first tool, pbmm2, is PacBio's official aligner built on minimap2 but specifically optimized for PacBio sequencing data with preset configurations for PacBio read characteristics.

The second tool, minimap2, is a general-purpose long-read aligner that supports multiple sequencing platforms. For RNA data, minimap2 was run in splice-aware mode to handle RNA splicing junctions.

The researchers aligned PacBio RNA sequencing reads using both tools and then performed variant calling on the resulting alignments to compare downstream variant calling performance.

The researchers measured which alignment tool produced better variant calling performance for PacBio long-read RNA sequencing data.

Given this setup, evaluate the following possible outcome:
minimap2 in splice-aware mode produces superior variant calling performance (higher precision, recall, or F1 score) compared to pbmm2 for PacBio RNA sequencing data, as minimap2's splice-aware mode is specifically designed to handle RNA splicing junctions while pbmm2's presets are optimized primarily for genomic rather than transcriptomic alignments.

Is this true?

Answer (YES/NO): YES